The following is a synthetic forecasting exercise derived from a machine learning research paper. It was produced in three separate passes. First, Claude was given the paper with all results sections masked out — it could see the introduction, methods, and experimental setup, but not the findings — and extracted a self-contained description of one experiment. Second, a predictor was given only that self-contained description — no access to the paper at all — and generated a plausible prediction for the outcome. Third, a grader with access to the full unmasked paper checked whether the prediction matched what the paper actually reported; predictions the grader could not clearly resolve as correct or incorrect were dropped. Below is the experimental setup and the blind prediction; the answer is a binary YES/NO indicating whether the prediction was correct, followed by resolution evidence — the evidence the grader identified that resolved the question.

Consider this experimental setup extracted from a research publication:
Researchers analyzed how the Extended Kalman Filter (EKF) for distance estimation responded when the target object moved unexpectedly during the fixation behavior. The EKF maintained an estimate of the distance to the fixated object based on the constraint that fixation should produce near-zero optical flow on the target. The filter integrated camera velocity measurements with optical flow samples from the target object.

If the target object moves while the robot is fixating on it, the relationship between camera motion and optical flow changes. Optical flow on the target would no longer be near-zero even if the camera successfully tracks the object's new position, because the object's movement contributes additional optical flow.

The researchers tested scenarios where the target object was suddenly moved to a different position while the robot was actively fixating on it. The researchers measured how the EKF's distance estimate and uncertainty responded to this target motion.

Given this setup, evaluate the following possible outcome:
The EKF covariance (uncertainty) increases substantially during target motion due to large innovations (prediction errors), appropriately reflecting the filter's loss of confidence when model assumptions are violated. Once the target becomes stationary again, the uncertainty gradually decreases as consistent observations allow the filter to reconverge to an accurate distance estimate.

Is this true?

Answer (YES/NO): YES